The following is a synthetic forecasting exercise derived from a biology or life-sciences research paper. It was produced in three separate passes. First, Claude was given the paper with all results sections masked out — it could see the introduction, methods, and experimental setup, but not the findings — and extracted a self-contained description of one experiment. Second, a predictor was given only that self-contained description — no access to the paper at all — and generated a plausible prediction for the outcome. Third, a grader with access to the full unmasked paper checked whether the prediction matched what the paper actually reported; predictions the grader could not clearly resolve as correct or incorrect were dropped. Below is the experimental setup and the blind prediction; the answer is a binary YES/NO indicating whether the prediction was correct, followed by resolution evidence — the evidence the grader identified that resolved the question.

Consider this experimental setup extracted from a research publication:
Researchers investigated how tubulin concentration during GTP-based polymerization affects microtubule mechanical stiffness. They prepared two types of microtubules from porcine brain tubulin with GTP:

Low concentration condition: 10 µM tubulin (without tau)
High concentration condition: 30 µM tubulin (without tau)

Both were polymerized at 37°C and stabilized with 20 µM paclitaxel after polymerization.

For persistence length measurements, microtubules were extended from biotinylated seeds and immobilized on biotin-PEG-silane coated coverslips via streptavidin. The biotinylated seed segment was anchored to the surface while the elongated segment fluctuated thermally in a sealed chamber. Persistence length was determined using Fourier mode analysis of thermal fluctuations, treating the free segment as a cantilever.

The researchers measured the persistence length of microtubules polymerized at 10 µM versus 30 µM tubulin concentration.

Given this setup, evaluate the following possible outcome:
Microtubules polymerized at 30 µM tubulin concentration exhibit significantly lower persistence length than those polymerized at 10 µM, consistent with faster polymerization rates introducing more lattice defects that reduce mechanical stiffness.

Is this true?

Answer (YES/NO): YES